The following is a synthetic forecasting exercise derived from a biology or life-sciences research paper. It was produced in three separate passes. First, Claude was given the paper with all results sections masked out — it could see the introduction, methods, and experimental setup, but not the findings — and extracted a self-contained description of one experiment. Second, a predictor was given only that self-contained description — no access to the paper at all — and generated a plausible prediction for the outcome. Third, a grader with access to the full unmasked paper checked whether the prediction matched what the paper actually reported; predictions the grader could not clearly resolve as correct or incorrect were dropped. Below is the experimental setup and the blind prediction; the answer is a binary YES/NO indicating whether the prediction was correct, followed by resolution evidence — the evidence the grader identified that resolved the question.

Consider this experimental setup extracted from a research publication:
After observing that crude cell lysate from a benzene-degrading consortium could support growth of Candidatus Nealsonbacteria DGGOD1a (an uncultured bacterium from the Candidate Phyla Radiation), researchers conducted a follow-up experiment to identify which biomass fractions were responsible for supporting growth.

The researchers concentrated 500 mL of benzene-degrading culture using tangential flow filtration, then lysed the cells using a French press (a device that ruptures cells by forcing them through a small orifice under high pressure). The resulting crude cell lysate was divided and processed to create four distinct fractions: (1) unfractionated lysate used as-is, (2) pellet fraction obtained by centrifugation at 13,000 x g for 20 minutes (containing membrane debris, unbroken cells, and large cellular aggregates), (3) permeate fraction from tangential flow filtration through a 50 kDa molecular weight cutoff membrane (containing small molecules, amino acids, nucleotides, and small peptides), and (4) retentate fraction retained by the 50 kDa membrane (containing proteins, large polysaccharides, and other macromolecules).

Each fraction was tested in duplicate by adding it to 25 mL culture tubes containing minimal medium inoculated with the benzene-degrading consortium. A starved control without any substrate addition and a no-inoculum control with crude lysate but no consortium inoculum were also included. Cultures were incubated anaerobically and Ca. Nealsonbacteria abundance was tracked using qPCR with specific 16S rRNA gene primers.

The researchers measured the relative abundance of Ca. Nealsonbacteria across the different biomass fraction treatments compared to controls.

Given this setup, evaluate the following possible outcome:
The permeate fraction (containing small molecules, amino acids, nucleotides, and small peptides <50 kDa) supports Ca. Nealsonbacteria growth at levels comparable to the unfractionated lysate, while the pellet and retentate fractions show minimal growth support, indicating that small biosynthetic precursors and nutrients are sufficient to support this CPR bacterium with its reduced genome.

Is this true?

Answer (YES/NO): NO